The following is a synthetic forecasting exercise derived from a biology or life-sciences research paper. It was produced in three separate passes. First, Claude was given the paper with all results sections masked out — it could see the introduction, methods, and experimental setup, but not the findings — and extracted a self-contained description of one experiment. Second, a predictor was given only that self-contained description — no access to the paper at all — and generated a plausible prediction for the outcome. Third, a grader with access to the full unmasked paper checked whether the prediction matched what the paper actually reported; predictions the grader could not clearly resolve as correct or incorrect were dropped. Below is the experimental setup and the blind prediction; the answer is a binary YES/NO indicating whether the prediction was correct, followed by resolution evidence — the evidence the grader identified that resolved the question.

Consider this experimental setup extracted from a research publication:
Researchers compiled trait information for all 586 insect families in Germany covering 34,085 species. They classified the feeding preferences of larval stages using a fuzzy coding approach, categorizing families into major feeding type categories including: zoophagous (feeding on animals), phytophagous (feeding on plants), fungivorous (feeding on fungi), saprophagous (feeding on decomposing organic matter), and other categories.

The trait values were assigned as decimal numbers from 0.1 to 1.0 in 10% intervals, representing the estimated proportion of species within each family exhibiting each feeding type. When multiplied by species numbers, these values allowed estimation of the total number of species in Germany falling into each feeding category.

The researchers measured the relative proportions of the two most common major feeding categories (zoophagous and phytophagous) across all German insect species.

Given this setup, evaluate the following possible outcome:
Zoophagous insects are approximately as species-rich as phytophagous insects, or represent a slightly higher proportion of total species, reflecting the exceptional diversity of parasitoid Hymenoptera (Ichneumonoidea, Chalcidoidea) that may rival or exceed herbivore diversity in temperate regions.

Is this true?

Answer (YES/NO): NO